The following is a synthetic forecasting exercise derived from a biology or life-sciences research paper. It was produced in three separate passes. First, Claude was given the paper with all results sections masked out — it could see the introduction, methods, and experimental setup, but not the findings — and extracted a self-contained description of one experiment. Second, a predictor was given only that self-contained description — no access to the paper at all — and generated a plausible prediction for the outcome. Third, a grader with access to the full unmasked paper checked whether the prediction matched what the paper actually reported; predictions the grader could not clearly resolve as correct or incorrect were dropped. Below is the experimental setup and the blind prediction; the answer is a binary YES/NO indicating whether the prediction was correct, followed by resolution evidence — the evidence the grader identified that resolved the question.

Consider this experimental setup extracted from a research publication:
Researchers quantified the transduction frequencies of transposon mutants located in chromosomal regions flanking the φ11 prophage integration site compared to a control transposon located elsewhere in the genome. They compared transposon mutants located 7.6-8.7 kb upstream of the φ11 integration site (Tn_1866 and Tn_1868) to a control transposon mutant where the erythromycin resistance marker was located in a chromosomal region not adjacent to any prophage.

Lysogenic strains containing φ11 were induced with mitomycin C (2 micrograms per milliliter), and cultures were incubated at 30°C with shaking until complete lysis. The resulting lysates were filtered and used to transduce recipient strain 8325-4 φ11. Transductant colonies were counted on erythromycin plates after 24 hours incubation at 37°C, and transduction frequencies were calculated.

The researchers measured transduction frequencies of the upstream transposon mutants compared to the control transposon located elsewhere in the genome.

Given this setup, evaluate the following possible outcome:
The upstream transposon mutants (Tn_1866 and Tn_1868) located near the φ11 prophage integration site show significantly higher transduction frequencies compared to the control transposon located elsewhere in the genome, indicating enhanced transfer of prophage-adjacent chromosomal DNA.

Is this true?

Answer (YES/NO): YES